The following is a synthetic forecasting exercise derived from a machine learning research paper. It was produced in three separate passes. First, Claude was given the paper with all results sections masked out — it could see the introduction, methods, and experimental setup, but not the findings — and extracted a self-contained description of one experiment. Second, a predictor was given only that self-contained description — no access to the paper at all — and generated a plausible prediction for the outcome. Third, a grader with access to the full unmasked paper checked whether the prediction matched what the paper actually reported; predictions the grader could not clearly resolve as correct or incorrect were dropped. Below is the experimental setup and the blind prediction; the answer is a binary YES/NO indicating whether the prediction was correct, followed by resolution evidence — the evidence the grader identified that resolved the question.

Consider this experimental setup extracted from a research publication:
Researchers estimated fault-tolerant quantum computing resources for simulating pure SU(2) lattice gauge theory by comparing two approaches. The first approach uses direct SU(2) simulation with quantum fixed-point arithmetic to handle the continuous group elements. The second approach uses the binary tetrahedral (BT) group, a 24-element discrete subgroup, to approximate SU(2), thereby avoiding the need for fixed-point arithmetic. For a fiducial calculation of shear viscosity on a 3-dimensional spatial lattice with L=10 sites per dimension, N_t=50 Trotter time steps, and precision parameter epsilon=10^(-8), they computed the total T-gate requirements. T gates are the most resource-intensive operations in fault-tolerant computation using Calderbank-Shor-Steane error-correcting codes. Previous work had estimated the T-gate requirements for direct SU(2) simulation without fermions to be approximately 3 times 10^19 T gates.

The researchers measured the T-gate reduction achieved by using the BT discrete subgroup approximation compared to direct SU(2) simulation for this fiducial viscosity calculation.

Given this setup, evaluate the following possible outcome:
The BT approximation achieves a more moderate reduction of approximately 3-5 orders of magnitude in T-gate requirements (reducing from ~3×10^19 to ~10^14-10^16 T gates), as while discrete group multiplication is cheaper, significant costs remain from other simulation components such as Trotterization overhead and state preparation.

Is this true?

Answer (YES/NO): NO